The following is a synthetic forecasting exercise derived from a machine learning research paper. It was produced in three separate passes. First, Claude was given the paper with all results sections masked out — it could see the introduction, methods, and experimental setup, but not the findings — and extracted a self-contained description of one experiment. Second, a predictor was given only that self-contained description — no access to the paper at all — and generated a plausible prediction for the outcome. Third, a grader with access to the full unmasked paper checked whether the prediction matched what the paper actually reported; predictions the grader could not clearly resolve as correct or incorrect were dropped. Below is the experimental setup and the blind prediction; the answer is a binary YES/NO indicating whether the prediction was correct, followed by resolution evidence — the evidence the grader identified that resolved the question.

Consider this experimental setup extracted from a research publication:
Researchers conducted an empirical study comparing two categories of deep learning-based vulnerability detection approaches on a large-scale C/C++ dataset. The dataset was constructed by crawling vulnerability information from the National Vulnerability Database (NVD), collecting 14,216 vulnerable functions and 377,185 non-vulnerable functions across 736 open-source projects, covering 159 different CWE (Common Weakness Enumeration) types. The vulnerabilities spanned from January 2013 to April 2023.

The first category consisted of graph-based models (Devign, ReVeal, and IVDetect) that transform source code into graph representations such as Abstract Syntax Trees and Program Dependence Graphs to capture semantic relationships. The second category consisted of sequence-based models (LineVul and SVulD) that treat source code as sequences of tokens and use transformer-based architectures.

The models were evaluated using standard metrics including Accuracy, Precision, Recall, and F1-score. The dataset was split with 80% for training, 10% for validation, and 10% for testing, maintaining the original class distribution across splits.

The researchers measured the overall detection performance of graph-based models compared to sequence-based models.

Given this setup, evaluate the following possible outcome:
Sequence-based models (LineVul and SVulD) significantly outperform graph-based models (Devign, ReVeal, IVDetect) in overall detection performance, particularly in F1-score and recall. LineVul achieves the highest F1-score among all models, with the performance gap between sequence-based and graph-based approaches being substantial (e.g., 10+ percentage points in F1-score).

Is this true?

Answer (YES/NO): NO